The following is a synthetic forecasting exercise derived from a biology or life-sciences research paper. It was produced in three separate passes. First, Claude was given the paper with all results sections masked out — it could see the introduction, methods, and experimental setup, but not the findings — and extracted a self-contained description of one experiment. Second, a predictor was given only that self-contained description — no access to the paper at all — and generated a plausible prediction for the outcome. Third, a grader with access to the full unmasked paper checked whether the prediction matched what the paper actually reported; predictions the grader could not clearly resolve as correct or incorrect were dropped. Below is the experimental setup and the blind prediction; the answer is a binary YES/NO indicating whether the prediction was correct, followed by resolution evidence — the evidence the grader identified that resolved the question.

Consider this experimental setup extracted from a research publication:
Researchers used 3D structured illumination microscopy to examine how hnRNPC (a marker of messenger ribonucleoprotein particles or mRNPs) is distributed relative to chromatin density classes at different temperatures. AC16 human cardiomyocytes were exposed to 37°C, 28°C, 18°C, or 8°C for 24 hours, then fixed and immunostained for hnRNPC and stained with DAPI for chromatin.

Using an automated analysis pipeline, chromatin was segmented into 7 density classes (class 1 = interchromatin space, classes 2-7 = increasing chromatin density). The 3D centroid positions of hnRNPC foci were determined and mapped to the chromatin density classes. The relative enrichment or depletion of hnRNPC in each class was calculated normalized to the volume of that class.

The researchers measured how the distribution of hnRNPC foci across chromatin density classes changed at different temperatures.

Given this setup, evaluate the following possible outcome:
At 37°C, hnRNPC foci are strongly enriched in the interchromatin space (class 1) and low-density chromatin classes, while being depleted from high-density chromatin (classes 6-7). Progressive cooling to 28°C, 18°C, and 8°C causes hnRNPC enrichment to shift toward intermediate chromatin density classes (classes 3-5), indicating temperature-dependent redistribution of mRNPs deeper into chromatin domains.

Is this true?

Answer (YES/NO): NO